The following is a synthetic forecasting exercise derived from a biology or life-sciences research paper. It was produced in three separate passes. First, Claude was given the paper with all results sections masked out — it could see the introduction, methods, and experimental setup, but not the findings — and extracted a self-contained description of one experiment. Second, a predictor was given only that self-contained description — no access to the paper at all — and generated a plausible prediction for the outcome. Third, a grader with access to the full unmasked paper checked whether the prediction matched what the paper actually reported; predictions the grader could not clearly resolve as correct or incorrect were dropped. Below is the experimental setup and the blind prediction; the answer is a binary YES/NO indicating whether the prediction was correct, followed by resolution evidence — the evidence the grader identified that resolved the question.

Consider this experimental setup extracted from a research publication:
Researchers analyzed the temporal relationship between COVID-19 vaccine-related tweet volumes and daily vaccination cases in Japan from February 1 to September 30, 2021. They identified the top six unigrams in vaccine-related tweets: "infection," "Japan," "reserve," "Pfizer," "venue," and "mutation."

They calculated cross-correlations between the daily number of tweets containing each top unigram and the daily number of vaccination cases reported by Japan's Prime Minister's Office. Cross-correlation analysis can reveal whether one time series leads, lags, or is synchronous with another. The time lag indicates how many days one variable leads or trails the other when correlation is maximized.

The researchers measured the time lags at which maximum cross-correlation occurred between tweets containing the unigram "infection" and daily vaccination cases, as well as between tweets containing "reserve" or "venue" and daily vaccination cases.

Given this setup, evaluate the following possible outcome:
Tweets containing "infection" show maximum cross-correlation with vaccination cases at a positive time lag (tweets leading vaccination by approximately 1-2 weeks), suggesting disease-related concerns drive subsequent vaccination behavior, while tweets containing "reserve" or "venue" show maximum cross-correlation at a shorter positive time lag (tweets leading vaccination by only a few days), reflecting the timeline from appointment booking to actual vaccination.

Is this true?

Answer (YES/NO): NO